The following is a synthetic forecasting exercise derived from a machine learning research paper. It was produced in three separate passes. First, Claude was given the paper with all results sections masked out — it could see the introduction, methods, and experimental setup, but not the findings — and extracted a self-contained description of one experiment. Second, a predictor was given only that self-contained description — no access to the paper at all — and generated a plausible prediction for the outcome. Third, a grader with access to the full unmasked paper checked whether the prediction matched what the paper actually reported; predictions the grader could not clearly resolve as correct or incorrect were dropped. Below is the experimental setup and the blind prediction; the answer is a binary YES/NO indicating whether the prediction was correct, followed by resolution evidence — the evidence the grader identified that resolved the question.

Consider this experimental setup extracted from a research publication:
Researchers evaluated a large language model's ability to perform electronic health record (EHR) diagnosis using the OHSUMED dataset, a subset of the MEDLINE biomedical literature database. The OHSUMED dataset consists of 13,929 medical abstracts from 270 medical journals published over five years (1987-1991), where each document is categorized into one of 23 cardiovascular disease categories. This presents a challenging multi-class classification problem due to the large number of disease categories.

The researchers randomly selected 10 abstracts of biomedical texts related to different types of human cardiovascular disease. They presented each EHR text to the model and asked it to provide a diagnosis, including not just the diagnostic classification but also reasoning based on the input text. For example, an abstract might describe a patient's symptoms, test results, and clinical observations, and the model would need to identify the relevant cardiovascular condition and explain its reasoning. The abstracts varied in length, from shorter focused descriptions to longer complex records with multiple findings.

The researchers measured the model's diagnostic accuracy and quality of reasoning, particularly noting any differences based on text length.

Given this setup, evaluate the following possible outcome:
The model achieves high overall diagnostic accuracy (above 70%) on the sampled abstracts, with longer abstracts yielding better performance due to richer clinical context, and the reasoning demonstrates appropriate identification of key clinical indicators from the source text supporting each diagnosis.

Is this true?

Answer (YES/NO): NO